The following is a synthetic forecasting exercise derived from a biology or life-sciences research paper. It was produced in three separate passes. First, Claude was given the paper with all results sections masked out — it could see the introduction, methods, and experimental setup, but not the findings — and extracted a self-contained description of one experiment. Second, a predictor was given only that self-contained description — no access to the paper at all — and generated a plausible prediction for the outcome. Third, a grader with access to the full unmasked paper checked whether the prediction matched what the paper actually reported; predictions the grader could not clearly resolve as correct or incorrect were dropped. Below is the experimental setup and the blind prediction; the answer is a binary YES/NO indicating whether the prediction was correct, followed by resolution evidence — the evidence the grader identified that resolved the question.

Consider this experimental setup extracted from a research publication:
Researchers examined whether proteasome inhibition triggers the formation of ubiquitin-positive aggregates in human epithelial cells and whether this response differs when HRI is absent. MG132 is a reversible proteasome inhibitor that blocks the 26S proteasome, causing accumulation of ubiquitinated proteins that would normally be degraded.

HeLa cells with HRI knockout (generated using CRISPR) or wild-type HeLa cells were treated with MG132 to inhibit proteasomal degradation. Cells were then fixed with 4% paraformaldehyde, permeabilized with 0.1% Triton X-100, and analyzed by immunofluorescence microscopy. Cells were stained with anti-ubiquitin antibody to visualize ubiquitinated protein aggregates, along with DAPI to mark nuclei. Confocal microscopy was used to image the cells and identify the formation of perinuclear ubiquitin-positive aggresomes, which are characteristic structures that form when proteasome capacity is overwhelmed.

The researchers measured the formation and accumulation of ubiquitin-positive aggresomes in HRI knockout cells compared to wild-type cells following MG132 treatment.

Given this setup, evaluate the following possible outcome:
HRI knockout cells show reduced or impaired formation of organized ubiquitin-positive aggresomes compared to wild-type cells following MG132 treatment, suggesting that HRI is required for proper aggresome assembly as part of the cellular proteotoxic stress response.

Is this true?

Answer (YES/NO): NO